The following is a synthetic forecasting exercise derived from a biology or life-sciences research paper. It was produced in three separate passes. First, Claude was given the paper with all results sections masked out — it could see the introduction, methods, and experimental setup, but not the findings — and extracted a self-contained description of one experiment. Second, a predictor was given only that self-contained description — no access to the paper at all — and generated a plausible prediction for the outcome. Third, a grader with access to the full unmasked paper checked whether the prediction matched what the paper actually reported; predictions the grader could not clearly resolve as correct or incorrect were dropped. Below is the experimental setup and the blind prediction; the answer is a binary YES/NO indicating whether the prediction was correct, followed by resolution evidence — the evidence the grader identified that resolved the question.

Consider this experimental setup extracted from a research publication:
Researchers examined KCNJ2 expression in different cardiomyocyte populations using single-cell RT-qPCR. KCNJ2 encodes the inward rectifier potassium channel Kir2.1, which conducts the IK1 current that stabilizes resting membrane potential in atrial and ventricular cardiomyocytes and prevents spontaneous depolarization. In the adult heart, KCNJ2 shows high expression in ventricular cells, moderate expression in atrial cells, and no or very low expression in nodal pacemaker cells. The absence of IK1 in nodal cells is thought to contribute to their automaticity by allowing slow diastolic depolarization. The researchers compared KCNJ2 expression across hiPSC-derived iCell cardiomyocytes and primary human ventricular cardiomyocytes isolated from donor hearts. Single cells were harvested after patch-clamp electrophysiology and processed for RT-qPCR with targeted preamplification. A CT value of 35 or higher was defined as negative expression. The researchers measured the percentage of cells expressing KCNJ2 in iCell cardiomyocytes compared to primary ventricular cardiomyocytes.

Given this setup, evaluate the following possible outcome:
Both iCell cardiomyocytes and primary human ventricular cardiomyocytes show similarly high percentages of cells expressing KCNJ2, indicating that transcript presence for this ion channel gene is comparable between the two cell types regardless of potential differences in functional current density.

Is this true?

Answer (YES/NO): NO